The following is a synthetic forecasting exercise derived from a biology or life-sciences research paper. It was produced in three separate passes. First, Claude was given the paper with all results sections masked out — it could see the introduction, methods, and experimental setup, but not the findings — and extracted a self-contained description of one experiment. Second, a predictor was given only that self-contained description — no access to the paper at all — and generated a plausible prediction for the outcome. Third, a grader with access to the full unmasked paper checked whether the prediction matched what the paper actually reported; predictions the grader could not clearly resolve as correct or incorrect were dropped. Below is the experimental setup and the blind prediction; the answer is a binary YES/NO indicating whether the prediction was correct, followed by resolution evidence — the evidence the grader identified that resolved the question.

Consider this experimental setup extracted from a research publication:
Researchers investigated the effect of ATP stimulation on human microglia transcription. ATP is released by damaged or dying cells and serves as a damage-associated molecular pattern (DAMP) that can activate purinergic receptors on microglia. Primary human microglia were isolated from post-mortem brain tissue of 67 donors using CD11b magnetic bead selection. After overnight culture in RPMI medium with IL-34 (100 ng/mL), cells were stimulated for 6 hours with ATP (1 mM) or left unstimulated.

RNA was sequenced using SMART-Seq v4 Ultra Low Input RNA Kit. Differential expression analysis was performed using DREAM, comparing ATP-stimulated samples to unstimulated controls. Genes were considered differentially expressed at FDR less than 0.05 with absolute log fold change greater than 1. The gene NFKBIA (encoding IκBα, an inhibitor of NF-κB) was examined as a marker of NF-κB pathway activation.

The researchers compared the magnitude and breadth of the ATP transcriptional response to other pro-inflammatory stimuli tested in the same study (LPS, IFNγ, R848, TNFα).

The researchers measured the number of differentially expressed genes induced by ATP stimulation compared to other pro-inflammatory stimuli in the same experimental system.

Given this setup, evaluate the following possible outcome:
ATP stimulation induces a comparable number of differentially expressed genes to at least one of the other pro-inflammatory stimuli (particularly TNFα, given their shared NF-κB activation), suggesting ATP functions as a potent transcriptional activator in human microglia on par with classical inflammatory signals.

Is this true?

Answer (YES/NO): NO